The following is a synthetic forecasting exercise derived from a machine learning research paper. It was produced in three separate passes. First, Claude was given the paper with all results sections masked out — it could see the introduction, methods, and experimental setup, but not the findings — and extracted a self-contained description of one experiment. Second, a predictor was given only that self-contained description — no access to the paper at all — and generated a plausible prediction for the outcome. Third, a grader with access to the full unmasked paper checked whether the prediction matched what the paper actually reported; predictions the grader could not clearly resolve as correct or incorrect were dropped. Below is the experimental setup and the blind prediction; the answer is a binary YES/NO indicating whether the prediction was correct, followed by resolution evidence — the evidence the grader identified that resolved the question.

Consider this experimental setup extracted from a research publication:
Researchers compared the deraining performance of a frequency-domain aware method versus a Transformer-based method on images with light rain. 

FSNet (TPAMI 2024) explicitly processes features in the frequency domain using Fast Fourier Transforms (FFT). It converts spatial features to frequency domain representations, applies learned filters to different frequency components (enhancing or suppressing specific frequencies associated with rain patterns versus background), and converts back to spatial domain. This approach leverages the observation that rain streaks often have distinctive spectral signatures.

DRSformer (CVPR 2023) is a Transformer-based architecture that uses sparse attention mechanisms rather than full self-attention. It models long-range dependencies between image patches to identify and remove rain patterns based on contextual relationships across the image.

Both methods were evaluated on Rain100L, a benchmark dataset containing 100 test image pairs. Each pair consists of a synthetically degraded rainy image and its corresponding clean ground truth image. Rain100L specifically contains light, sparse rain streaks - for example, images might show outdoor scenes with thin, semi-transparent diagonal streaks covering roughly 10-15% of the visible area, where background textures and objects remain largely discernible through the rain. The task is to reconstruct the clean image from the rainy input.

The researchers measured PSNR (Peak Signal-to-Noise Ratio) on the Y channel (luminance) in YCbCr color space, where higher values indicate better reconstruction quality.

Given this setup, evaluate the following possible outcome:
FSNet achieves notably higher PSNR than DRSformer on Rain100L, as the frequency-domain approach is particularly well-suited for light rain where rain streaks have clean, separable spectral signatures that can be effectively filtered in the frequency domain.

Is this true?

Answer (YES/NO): NO